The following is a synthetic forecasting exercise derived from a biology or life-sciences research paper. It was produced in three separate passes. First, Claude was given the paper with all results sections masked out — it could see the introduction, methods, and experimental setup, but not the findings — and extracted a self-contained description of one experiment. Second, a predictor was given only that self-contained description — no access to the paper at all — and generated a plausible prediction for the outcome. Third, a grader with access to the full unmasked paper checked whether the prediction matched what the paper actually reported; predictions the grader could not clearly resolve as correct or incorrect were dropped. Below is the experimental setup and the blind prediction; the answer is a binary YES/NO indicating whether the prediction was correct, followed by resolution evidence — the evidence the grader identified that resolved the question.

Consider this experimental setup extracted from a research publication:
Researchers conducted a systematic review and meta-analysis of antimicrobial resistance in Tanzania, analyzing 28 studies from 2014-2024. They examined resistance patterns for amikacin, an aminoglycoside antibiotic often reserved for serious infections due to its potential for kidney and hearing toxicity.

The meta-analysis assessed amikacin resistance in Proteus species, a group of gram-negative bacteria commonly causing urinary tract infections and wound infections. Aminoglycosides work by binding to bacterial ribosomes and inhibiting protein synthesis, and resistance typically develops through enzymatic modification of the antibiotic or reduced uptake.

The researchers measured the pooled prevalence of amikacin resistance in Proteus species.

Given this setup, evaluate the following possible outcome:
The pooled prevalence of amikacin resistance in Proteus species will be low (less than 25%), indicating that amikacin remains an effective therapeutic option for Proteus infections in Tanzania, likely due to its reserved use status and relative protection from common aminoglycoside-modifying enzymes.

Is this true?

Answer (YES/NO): NO